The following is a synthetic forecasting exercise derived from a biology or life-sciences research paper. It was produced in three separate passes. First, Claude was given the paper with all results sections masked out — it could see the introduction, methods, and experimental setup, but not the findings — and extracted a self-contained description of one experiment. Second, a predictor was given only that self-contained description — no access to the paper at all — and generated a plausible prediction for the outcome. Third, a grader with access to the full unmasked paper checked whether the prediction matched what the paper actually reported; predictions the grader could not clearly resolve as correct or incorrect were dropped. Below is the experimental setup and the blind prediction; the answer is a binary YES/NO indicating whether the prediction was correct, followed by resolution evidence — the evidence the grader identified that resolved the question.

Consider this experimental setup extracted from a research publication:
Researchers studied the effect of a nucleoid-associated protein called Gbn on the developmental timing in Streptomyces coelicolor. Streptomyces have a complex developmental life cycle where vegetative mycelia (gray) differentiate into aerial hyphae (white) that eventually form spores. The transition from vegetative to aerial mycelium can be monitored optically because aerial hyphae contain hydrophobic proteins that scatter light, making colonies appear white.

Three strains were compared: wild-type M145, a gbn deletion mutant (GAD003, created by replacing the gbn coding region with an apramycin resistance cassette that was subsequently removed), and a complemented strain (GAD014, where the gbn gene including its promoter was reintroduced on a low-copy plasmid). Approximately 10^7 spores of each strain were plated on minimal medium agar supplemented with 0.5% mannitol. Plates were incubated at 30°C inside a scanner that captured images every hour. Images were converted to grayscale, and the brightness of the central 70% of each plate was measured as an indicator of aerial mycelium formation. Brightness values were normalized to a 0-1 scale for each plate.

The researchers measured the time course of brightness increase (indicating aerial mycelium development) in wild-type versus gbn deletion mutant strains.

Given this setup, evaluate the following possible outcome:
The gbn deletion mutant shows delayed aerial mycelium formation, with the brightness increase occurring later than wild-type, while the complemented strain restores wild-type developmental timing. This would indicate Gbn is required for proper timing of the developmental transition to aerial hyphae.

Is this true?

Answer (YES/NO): NO